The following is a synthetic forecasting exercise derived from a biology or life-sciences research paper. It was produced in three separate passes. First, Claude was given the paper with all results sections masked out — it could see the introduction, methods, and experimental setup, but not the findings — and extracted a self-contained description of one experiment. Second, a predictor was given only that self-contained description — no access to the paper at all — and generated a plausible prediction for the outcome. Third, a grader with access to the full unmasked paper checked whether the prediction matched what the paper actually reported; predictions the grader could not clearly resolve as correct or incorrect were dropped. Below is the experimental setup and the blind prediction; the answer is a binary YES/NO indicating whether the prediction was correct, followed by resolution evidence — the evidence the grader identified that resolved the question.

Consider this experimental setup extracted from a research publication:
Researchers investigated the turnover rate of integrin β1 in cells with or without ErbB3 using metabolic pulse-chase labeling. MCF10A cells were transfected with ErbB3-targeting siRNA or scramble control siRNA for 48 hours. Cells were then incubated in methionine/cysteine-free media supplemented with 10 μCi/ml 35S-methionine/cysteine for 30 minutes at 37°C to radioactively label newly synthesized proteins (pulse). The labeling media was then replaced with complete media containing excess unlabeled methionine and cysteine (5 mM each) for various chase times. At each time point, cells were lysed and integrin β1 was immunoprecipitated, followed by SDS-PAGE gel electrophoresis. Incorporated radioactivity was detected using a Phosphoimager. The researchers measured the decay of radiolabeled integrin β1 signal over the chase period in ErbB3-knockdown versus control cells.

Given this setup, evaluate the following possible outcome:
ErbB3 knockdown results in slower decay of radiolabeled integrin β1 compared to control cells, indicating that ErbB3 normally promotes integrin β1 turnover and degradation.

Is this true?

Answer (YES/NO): NO